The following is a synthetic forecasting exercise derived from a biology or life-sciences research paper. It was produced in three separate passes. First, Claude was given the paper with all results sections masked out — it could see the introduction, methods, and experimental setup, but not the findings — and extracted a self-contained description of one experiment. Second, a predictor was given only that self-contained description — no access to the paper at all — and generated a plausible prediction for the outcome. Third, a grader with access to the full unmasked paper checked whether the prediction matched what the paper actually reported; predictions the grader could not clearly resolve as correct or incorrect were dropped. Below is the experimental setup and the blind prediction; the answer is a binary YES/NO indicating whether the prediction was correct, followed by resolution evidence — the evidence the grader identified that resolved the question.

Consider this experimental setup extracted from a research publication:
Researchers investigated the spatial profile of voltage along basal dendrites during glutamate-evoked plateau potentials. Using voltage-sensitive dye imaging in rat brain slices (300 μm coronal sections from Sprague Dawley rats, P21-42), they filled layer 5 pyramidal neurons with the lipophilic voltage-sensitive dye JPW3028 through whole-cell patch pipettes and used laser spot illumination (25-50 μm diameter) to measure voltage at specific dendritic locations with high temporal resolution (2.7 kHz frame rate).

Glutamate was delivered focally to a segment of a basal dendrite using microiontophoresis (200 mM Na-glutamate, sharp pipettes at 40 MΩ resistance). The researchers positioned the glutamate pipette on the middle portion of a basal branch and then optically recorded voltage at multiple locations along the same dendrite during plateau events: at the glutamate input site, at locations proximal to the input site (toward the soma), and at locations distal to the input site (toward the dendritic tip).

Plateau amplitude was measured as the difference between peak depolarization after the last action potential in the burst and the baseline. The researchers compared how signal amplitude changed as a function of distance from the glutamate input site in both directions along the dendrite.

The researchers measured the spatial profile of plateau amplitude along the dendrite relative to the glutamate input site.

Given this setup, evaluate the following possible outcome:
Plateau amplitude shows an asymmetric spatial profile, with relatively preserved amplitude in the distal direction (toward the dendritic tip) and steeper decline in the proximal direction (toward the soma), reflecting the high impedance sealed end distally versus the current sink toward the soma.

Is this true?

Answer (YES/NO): YES